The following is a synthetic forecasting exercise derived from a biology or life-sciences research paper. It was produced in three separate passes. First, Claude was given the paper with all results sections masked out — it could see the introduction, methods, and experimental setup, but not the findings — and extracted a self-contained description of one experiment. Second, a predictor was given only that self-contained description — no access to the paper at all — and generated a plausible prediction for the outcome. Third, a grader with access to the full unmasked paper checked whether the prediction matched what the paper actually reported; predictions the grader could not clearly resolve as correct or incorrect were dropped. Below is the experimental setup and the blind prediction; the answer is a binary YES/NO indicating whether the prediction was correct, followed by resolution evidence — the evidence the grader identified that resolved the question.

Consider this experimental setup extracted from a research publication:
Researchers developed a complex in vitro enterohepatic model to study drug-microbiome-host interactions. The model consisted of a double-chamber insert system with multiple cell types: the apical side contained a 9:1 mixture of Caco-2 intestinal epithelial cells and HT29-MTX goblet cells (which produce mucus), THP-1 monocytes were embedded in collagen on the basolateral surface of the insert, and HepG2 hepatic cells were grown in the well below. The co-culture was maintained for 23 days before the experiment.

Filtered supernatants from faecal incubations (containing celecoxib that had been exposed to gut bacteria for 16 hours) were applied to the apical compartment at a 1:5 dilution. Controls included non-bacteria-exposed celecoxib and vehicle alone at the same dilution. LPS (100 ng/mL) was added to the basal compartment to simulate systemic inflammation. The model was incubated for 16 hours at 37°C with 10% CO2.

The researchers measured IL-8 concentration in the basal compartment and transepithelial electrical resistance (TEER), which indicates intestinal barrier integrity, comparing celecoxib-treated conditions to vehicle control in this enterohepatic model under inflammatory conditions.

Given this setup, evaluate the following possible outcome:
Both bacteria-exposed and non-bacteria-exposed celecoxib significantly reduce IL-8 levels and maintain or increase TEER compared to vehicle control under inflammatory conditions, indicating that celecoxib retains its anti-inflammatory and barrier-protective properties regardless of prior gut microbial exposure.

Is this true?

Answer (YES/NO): NO